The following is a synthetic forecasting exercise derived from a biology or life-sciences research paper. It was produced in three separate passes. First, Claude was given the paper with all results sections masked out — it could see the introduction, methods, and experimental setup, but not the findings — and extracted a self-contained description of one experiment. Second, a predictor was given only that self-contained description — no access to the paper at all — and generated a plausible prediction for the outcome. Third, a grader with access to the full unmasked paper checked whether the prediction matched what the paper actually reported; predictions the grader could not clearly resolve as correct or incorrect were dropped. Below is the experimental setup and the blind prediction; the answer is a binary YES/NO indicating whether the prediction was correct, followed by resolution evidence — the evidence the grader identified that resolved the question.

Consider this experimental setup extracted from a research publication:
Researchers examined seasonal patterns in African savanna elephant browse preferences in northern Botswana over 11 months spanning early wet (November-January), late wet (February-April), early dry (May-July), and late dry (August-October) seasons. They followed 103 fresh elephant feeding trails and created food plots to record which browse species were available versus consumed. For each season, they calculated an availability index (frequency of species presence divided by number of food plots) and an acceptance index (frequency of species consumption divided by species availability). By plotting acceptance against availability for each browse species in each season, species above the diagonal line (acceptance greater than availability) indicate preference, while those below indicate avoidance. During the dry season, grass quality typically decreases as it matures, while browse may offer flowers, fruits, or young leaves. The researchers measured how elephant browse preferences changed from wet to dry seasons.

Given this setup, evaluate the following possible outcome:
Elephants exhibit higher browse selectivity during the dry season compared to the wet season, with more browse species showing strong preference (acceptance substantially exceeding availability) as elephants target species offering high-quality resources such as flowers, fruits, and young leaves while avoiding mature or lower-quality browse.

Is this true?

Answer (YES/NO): NO